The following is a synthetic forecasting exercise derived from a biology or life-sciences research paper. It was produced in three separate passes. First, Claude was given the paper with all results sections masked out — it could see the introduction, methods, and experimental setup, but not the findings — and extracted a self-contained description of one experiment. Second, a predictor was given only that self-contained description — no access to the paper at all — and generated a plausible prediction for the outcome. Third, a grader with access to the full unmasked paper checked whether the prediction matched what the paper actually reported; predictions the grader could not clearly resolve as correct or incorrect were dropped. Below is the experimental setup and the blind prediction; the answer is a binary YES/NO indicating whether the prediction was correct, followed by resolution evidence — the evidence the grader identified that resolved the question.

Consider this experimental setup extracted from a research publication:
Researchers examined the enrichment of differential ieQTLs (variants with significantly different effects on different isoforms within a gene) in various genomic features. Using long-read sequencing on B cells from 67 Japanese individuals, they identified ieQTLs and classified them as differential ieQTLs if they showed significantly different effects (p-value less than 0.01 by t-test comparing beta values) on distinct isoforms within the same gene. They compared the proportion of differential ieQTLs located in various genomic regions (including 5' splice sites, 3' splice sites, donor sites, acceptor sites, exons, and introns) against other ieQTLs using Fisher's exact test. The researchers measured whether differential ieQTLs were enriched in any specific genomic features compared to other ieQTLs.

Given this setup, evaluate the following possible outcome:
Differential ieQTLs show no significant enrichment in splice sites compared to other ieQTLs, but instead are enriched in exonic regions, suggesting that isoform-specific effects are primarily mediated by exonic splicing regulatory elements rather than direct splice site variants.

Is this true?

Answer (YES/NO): NO